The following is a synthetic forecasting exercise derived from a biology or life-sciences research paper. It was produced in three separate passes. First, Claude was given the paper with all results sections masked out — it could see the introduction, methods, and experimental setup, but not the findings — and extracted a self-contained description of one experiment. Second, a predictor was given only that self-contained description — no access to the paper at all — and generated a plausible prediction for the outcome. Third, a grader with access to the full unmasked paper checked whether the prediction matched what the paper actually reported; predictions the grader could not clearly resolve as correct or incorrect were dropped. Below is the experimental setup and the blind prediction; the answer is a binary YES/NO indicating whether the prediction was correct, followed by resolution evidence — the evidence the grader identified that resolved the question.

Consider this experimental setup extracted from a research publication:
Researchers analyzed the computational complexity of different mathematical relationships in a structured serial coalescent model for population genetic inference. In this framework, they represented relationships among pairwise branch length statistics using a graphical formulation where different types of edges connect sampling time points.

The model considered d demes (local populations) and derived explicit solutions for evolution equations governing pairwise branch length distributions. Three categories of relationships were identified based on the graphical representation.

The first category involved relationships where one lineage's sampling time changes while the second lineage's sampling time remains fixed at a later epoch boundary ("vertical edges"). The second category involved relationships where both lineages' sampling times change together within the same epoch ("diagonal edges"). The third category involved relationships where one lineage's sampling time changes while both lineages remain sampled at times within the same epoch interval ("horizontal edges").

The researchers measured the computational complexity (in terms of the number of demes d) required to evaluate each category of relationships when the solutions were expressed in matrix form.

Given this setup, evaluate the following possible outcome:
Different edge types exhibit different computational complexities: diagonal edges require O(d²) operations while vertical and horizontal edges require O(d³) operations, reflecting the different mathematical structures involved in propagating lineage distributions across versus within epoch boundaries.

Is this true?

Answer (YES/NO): NO